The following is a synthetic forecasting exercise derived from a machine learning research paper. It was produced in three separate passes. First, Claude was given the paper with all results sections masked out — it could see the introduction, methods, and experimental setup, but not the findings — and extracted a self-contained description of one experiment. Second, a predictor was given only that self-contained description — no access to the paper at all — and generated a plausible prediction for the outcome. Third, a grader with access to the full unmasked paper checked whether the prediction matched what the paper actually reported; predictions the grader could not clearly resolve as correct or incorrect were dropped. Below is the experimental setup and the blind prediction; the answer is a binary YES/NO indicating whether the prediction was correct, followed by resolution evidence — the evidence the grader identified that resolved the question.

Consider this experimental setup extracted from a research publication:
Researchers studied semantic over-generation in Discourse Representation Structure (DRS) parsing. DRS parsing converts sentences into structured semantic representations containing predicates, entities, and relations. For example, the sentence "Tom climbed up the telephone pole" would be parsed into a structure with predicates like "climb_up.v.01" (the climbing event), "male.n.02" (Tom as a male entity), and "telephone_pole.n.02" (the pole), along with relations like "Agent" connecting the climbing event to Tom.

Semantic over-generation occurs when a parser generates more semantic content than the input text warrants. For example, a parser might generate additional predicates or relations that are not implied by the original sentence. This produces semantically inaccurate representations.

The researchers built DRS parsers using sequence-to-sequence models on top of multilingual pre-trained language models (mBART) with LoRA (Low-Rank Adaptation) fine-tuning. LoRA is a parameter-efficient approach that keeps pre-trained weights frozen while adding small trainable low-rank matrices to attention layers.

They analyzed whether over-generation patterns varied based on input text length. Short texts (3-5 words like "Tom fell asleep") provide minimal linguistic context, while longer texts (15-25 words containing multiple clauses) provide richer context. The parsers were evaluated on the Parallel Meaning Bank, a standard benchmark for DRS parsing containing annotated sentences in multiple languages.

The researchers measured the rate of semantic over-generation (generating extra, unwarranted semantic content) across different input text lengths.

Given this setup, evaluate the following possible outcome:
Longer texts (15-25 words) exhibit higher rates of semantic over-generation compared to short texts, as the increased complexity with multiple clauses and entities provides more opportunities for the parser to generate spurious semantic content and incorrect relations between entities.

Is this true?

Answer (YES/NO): NO